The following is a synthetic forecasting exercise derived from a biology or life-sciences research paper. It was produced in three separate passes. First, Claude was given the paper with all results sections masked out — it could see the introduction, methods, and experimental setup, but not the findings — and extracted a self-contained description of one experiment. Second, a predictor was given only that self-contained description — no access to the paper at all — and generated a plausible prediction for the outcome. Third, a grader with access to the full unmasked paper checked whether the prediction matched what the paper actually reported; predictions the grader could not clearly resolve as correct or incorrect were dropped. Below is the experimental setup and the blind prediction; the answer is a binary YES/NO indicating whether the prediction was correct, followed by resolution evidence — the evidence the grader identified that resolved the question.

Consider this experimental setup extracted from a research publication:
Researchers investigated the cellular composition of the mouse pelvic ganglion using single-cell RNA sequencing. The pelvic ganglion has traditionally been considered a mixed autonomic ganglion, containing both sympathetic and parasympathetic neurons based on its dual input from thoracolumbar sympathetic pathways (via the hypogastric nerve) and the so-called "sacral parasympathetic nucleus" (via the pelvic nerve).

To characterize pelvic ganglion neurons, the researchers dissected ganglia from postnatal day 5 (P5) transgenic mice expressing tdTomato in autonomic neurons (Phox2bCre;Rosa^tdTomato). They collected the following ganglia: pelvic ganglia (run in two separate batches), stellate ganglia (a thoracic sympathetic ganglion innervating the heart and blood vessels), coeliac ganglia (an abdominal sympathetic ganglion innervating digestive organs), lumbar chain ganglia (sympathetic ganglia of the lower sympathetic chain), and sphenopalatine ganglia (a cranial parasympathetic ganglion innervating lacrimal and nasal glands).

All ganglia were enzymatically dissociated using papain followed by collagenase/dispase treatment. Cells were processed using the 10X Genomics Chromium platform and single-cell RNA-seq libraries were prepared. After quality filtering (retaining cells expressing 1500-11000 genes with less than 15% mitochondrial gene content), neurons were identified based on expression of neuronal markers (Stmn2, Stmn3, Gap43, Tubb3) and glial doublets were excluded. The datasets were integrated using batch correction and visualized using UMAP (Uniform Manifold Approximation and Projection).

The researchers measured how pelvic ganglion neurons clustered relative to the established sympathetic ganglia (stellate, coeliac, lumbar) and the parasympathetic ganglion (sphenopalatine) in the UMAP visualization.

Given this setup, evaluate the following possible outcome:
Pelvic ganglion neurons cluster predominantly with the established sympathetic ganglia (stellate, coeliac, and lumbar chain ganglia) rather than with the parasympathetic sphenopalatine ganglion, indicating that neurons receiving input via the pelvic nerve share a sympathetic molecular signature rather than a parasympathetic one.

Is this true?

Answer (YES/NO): NO